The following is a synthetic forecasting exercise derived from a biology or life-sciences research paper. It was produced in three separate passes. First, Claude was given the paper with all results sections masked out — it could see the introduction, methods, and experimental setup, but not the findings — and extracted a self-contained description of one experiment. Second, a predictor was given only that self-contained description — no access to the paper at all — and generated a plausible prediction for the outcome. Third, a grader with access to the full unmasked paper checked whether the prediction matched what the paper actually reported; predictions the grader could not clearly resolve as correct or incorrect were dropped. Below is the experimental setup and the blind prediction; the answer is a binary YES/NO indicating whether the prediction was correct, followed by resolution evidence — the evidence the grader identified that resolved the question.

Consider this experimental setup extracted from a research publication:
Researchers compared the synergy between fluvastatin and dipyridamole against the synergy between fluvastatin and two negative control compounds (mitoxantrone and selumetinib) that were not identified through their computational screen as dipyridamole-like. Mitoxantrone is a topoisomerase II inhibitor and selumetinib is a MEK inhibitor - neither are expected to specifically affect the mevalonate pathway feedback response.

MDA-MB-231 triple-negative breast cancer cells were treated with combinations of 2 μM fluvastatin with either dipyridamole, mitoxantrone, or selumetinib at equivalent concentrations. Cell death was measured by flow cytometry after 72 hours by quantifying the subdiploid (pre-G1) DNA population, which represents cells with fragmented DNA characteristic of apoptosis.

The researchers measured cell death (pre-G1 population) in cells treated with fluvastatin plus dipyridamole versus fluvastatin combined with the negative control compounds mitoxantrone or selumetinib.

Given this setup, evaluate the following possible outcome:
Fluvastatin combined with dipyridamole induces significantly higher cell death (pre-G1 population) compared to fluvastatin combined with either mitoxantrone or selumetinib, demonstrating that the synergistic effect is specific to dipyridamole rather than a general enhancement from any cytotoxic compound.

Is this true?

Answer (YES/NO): NO